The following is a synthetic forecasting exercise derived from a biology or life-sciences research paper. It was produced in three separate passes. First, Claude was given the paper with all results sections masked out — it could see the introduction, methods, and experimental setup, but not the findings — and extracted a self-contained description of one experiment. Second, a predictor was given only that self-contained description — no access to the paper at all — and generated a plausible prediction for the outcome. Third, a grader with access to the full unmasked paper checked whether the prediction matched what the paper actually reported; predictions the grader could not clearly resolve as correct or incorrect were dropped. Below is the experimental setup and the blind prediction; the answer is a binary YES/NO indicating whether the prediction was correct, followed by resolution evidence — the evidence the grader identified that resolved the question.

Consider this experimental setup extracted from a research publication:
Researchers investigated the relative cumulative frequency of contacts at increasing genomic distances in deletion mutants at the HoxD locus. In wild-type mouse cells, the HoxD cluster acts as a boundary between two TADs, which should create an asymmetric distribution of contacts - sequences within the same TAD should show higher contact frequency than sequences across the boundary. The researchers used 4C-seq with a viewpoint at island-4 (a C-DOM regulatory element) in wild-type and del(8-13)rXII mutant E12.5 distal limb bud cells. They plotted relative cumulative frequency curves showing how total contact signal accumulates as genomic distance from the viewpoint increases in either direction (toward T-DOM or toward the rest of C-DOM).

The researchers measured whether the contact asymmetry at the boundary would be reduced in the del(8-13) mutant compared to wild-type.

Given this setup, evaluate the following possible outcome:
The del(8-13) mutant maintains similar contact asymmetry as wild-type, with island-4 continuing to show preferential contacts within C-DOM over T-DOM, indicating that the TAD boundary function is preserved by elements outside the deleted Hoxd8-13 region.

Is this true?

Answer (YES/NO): NO